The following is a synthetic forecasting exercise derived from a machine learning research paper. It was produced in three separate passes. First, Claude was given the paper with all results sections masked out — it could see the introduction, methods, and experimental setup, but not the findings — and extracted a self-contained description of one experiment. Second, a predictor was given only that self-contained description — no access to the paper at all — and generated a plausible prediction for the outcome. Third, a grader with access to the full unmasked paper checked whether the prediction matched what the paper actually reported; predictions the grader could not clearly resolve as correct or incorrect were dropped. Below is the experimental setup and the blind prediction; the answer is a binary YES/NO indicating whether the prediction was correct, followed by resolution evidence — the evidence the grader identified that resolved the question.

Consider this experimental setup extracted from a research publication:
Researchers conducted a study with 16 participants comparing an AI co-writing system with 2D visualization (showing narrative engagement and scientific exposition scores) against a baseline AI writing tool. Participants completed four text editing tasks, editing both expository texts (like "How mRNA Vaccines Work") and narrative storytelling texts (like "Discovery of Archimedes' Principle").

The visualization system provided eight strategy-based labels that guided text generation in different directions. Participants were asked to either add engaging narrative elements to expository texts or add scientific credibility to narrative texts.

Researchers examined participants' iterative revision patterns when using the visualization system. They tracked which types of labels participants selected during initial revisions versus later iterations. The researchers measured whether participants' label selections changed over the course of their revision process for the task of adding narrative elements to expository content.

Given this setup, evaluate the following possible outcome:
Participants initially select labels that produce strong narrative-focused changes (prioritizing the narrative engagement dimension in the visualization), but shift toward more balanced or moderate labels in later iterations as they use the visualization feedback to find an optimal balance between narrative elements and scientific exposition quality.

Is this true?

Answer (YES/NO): NO